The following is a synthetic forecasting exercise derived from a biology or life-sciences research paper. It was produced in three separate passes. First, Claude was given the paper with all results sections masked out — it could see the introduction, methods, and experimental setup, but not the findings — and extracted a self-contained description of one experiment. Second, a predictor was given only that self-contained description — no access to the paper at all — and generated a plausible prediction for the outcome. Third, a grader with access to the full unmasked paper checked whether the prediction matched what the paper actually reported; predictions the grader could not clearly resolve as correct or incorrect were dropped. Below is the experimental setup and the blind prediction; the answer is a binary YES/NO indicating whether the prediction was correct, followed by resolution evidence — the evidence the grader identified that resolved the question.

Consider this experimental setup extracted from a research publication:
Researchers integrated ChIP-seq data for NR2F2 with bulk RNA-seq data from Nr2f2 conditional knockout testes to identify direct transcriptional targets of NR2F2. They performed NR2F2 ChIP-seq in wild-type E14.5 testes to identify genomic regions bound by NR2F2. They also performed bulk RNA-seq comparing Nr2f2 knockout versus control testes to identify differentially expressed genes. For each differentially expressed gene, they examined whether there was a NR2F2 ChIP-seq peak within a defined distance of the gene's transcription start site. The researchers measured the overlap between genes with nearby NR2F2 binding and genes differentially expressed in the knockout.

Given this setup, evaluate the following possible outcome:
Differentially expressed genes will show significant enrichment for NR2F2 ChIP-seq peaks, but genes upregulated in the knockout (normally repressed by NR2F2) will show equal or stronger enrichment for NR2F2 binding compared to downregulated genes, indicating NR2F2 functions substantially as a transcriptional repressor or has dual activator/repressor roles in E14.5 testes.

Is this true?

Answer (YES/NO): YES